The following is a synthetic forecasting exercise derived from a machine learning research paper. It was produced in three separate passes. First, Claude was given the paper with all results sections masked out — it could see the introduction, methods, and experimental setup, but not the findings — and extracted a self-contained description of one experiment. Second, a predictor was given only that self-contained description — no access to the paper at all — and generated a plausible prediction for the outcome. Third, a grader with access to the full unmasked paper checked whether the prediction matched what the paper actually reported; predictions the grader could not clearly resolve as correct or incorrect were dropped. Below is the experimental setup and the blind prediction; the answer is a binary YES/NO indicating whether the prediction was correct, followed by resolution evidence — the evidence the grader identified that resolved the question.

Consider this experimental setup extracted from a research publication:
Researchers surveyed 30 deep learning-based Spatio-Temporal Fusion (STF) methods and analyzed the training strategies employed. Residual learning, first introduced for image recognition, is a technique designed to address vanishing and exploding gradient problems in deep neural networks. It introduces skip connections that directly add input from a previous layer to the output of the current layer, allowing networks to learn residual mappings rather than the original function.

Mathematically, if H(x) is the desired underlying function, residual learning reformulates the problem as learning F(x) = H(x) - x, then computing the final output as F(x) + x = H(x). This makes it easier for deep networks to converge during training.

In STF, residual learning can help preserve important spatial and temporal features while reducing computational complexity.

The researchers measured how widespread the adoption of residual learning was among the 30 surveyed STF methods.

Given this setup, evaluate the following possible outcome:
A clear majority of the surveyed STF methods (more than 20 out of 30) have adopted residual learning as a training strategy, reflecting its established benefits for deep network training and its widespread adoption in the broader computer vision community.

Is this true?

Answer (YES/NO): NO